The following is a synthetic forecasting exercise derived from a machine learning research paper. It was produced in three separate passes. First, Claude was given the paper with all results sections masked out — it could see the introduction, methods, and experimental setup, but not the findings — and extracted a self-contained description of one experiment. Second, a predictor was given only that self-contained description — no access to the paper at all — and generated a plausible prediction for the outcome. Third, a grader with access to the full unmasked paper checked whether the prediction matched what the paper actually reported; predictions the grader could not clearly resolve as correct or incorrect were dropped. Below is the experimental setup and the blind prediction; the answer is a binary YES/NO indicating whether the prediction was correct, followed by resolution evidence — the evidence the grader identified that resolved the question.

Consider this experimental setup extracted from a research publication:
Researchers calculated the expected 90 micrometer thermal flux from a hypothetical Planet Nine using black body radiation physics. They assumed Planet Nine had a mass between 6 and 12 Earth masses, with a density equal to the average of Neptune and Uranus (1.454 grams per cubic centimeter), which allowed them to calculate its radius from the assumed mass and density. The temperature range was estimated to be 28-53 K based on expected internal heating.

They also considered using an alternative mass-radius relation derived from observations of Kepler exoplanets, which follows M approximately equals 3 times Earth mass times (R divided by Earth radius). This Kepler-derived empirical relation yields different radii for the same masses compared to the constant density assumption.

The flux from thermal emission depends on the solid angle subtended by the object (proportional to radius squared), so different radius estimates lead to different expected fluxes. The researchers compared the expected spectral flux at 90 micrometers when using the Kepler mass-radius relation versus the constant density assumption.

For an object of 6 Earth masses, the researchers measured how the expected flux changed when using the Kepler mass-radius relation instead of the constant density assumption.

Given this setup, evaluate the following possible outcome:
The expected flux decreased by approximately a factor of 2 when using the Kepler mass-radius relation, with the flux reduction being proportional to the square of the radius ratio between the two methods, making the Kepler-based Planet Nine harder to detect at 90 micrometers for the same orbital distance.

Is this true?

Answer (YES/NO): YES